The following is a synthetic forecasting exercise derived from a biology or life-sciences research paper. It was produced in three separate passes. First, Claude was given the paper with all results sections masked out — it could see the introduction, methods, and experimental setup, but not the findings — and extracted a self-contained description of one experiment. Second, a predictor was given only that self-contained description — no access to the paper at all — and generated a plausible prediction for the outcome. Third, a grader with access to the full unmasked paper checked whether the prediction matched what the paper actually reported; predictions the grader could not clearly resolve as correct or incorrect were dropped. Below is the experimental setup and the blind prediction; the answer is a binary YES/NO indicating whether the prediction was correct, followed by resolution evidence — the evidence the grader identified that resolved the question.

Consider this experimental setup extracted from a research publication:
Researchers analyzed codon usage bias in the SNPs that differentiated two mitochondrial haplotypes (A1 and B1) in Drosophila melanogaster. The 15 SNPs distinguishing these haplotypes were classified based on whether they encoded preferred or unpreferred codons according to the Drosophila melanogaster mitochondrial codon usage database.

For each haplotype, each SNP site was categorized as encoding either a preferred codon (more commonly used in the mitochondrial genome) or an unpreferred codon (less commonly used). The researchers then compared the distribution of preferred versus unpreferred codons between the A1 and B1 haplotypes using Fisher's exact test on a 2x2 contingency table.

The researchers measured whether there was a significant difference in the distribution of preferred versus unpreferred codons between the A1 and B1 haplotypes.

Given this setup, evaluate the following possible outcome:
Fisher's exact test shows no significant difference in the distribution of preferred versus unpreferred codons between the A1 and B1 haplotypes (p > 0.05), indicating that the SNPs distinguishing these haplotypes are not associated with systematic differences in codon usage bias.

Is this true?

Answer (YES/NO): NO